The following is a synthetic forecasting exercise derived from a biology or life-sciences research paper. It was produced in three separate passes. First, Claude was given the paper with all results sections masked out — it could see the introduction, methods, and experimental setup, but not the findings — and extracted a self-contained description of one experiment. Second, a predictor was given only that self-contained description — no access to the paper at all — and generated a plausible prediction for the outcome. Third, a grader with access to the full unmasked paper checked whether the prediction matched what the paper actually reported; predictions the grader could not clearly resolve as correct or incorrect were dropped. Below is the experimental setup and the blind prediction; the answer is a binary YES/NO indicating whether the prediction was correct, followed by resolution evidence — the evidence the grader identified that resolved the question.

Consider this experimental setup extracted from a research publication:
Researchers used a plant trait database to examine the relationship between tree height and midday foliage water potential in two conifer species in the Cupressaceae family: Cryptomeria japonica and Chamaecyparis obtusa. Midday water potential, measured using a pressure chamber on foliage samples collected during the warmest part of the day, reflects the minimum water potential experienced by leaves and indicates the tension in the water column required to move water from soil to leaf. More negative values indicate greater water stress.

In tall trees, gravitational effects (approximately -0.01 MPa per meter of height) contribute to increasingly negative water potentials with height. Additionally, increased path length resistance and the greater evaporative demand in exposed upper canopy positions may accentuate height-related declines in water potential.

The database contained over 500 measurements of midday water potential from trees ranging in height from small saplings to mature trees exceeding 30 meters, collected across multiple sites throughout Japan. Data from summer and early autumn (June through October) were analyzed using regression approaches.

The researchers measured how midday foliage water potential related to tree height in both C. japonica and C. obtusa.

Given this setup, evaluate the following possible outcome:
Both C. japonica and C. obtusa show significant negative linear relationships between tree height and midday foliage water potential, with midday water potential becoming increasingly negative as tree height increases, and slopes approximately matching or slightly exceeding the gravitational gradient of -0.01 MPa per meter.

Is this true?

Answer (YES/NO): NO